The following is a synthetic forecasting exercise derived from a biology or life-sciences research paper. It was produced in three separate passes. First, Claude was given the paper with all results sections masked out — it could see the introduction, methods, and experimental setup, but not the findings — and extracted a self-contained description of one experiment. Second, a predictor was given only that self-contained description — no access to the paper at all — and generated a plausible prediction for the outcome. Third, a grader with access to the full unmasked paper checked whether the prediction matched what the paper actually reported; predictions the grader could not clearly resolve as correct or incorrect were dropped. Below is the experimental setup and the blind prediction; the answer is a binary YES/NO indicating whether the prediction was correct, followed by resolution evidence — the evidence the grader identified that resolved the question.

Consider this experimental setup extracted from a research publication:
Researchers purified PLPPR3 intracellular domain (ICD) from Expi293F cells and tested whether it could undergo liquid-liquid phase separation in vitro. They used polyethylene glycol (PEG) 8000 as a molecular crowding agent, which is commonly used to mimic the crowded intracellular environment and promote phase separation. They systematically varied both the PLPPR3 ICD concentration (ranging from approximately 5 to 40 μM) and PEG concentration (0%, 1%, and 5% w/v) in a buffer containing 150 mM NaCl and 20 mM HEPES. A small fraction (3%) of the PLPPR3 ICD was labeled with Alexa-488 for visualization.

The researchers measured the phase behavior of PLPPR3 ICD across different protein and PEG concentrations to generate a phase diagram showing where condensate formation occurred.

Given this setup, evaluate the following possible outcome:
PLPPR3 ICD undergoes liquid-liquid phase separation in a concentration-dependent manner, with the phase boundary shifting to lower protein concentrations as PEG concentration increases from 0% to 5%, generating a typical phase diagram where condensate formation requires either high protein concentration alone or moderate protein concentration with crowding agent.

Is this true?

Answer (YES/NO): NO